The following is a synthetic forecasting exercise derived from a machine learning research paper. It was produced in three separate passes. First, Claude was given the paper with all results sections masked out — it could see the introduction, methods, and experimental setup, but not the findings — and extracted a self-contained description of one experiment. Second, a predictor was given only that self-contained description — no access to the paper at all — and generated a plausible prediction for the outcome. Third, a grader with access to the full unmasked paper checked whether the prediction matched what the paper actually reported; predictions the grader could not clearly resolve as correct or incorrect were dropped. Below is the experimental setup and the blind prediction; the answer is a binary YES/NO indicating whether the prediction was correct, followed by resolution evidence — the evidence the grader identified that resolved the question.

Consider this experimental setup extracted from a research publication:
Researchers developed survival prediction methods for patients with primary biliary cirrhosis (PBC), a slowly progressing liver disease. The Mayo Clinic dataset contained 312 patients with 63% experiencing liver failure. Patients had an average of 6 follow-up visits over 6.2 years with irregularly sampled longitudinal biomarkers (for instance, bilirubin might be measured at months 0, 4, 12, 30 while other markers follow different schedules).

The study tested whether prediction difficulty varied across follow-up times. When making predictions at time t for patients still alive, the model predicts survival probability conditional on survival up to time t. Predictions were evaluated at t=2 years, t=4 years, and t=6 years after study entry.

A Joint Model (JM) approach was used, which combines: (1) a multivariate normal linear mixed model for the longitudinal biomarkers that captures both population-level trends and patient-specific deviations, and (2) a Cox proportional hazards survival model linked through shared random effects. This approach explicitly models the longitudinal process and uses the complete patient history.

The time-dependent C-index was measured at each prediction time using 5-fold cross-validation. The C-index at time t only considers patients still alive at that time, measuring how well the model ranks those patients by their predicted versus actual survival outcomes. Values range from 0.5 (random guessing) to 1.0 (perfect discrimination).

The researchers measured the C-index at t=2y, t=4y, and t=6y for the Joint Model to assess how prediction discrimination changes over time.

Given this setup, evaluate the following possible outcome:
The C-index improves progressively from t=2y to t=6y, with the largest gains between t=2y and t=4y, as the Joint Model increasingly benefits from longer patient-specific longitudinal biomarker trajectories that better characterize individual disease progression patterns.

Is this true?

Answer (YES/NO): NO